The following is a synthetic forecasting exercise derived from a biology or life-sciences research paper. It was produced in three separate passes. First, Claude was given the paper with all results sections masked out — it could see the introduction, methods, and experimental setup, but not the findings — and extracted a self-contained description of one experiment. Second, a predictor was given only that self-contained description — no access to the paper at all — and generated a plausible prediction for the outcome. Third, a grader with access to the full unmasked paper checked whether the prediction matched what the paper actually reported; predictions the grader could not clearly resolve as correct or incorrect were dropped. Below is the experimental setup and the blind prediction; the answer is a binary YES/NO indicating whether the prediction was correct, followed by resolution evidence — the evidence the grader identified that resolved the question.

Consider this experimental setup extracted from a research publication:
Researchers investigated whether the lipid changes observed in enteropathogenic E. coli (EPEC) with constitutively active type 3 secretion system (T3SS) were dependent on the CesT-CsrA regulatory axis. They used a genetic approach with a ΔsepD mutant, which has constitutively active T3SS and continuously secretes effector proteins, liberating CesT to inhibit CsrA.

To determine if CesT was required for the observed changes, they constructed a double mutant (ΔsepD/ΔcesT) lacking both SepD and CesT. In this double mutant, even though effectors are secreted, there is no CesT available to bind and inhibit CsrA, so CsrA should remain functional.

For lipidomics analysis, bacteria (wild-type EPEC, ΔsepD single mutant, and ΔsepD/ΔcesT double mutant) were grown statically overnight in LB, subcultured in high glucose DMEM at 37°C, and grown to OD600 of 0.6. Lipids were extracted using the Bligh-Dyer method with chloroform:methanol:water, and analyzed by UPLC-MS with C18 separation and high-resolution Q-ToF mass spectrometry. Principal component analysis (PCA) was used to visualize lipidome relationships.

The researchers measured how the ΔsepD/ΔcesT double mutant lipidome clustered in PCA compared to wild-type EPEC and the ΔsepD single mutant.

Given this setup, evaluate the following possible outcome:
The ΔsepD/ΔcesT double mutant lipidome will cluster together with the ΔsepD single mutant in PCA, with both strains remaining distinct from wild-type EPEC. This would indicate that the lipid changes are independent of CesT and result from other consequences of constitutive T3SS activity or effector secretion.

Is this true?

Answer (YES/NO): NO